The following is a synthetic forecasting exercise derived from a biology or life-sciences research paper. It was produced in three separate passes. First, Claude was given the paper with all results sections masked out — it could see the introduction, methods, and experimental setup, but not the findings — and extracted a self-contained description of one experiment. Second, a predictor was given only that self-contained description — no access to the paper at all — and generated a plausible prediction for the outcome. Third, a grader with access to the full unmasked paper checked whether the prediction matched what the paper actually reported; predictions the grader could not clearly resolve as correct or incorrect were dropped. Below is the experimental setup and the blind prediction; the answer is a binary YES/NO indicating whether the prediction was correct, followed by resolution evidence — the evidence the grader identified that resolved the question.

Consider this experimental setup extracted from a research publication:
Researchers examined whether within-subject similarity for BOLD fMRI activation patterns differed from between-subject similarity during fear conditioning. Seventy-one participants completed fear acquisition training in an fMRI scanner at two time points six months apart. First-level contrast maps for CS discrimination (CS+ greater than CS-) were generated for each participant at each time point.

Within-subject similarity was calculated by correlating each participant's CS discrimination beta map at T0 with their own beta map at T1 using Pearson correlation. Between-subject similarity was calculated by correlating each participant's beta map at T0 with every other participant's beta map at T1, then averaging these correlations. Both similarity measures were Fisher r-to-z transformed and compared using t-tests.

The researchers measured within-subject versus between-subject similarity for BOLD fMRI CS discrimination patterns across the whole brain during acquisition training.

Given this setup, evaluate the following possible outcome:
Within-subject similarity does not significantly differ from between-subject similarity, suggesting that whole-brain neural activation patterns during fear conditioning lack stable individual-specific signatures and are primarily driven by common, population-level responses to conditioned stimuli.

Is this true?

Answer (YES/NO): NO